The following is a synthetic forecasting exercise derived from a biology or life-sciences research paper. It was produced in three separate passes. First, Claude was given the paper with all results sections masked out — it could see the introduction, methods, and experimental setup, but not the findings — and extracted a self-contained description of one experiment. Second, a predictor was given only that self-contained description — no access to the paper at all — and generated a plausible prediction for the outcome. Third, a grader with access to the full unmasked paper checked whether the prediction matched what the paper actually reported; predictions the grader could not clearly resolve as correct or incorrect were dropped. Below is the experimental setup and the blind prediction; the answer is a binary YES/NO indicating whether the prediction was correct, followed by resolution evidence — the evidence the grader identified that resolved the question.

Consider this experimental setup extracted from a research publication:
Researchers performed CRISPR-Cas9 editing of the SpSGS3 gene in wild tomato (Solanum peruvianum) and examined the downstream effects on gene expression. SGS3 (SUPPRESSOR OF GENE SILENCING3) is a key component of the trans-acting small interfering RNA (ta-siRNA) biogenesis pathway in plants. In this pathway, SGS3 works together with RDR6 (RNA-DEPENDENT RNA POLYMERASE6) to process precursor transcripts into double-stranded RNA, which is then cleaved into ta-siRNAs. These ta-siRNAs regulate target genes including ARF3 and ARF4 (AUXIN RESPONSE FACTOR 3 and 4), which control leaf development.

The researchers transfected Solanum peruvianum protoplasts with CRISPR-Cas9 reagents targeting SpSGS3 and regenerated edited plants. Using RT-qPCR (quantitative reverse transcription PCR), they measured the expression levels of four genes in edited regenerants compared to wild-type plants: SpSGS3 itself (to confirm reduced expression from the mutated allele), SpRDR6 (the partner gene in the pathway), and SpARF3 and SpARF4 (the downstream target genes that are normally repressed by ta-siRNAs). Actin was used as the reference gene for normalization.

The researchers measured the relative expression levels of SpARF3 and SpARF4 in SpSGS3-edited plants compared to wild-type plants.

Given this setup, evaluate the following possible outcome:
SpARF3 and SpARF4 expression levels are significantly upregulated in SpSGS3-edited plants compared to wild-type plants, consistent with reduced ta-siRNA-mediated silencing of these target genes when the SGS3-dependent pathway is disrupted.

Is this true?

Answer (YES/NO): YES